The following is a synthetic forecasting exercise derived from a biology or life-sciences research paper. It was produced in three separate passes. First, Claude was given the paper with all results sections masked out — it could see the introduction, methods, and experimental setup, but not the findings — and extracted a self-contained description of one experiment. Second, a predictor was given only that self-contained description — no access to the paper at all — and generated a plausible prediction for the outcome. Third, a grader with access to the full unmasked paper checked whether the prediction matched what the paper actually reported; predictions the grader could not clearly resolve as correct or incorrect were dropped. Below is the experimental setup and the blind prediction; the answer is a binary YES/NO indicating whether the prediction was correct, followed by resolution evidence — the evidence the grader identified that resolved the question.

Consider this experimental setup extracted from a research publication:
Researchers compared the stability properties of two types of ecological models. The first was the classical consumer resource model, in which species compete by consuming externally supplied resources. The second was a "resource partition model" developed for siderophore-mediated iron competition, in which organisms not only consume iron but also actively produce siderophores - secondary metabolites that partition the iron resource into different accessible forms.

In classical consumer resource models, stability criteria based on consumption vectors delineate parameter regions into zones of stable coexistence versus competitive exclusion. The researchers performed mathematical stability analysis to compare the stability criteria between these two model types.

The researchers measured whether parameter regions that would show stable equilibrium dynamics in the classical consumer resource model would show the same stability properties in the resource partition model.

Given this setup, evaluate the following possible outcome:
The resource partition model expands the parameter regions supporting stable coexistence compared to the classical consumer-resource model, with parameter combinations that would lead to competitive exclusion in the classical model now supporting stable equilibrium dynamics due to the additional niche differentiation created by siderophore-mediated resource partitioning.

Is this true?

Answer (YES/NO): NO